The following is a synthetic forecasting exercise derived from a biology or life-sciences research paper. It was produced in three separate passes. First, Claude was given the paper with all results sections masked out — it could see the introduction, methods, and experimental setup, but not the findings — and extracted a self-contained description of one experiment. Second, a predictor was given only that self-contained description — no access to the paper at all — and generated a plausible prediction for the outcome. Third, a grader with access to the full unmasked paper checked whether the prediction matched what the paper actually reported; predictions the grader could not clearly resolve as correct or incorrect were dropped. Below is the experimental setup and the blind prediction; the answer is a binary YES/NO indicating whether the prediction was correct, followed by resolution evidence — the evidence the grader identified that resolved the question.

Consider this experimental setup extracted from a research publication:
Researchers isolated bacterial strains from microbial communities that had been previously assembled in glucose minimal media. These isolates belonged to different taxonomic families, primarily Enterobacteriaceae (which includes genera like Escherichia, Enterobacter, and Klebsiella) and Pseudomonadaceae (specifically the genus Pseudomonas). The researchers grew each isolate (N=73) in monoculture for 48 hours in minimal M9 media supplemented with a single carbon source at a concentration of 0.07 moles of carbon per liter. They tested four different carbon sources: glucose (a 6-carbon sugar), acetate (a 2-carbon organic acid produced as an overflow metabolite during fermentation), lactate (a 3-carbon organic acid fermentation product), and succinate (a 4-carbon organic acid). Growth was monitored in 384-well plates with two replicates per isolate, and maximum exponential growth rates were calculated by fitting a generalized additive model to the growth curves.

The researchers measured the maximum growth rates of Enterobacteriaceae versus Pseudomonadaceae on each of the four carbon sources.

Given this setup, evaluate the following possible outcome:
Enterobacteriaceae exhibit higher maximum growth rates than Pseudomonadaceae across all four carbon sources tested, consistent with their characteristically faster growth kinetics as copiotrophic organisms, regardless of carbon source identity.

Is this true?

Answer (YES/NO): NO